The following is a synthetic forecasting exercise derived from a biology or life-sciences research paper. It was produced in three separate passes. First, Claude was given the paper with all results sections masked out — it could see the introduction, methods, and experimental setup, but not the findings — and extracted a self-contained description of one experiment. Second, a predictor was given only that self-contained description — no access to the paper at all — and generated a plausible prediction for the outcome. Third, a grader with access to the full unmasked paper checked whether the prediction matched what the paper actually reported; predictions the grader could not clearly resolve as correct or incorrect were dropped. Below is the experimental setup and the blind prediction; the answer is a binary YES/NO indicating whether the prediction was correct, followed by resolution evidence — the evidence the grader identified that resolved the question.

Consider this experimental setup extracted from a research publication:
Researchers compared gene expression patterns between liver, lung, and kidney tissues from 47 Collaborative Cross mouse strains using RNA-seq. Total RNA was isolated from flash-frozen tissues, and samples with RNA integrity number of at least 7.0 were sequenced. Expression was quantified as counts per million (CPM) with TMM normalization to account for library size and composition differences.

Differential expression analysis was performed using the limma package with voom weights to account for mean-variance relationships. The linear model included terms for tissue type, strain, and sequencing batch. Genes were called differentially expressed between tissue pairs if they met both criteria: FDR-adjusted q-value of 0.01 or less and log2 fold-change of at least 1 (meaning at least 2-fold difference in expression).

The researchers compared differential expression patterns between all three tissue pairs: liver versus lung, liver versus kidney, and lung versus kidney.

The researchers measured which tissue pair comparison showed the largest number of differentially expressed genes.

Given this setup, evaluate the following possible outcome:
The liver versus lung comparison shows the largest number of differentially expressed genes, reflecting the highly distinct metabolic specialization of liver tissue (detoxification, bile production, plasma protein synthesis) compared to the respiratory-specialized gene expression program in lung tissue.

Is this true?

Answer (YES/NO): YES